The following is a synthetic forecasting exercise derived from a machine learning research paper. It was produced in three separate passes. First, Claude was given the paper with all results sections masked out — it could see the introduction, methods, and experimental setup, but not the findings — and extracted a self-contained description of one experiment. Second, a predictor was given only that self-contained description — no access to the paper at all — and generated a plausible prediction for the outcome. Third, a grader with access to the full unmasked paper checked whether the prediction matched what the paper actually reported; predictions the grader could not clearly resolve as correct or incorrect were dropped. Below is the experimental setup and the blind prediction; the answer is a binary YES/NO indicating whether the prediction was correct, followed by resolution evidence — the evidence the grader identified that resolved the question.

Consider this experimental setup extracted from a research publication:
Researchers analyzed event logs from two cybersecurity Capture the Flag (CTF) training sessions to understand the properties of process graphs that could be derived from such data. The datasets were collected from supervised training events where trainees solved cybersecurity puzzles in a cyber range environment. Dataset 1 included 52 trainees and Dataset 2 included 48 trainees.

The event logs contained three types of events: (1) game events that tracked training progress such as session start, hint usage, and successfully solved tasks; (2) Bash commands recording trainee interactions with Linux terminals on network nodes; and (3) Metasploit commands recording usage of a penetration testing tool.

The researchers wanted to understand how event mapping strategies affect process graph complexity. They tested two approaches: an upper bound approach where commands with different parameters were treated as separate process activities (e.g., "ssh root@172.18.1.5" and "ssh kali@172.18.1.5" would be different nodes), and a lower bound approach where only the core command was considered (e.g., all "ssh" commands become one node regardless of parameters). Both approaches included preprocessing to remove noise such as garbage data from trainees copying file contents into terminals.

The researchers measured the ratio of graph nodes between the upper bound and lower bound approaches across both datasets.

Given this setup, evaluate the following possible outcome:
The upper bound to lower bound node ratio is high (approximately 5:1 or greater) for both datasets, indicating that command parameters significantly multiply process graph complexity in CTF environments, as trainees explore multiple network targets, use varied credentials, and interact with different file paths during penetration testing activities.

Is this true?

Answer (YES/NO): NO